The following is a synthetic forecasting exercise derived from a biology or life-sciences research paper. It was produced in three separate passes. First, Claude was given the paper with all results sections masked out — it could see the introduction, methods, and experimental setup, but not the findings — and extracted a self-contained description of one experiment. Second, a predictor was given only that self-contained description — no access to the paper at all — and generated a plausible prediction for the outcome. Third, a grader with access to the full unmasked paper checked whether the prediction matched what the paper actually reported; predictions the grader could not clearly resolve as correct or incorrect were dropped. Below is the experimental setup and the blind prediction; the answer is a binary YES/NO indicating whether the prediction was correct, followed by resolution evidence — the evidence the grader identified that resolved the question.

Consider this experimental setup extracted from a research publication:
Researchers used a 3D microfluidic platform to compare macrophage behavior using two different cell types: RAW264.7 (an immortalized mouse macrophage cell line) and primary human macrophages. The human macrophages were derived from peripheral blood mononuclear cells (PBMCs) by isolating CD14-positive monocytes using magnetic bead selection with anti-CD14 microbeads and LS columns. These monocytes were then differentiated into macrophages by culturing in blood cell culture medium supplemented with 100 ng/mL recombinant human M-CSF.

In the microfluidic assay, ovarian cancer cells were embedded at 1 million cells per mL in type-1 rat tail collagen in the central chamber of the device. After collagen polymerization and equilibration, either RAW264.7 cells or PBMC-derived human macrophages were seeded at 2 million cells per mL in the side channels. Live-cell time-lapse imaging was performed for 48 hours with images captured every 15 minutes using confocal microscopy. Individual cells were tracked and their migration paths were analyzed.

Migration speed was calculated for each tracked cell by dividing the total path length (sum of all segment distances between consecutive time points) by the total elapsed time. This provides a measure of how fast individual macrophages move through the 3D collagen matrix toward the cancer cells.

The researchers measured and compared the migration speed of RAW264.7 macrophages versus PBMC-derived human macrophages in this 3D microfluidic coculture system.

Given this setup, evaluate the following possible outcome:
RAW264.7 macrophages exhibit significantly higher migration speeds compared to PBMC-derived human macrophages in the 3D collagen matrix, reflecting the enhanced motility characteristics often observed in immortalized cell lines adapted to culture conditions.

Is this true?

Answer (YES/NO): YES